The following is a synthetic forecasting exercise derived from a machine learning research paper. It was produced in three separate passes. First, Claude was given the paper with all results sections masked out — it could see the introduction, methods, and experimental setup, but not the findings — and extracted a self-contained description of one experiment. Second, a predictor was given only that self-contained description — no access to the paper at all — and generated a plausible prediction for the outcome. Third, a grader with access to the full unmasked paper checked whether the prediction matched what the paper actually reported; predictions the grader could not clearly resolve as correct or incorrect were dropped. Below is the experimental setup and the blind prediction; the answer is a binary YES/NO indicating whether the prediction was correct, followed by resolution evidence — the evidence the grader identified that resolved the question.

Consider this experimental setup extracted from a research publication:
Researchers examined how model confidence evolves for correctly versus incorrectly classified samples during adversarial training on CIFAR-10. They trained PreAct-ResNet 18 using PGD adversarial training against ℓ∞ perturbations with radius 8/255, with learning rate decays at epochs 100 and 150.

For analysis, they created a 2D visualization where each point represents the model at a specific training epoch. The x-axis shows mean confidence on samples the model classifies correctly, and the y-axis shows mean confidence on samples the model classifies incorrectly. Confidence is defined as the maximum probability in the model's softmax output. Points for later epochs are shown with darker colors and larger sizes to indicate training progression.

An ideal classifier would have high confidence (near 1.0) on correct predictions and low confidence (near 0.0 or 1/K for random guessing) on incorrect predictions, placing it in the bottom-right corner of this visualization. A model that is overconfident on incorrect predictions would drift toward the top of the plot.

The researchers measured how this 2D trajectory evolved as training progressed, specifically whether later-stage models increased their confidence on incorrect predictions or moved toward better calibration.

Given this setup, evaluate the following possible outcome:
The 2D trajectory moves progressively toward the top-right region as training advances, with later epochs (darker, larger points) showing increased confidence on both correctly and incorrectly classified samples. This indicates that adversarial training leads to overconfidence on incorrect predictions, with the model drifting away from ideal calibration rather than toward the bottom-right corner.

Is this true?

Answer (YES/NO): YES